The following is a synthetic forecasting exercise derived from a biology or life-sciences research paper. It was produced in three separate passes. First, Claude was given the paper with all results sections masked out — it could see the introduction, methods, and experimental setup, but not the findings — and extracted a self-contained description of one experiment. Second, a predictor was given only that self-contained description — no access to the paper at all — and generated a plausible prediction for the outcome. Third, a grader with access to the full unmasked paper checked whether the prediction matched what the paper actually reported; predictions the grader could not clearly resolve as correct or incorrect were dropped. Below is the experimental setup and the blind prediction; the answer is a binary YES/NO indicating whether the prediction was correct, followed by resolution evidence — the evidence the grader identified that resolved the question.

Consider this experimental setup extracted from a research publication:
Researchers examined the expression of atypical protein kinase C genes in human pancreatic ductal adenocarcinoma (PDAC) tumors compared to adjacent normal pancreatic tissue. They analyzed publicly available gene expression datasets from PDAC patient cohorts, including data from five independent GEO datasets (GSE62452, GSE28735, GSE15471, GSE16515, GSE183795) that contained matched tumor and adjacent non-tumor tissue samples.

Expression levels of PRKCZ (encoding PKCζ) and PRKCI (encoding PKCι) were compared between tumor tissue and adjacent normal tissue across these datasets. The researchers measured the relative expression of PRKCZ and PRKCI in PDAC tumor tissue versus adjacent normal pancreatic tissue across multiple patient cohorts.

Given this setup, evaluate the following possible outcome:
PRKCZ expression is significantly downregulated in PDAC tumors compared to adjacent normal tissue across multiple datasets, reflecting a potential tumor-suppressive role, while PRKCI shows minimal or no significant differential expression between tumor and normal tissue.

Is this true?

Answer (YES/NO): NO